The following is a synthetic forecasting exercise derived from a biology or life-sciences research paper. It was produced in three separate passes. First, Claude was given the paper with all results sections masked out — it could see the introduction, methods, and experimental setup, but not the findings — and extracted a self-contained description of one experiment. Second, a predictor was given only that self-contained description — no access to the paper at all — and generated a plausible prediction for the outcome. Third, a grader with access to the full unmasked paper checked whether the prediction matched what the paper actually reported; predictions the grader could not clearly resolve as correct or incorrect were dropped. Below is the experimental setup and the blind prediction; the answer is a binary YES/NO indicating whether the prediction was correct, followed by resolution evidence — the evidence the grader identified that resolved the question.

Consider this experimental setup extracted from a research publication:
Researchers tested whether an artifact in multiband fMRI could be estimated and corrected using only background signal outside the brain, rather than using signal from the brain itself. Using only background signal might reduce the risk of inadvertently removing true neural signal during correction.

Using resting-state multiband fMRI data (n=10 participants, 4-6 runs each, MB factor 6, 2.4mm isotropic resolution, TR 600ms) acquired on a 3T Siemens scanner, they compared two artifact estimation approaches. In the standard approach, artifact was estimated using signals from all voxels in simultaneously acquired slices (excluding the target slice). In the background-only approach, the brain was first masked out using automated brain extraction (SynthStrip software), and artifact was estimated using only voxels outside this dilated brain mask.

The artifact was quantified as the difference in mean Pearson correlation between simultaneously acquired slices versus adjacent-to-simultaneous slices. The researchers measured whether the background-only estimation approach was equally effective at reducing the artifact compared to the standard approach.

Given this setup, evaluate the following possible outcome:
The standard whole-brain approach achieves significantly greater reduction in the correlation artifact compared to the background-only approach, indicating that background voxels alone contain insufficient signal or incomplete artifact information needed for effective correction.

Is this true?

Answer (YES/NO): YES